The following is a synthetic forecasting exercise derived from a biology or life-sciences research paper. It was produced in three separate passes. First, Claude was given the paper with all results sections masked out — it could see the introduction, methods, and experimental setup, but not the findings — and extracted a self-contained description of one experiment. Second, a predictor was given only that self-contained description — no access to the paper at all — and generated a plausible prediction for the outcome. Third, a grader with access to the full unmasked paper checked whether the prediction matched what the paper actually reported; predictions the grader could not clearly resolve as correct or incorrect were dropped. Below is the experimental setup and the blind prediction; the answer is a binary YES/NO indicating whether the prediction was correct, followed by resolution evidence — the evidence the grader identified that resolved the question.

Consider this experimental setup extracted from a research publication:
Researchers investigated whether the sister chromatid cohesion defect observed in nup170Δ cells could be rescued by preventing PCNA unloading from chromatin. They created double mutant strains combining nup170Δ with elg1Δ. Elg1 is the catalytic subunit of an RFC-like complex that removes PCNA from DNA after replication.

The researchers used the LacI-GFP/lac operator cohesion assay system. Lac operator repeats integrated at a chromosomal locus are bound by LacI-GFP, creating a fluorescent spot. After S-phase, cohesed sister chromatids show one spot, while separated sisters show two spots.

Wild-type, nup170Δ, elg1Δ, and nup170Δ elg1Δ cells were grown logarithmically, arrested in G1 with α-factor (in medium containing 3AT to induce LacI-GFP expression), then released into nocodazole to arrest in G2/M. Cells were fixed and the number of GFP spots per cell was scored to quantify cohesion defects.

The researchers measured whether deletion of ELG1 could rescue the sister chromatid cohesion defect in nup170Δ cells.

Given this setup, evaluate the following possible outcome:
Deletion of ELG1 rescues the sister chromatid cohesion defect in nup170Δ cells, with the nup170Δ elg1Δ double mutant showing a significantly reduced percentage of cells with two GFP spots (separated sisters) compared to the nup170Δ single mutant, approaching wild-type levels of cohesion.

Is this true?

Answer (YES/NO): NO